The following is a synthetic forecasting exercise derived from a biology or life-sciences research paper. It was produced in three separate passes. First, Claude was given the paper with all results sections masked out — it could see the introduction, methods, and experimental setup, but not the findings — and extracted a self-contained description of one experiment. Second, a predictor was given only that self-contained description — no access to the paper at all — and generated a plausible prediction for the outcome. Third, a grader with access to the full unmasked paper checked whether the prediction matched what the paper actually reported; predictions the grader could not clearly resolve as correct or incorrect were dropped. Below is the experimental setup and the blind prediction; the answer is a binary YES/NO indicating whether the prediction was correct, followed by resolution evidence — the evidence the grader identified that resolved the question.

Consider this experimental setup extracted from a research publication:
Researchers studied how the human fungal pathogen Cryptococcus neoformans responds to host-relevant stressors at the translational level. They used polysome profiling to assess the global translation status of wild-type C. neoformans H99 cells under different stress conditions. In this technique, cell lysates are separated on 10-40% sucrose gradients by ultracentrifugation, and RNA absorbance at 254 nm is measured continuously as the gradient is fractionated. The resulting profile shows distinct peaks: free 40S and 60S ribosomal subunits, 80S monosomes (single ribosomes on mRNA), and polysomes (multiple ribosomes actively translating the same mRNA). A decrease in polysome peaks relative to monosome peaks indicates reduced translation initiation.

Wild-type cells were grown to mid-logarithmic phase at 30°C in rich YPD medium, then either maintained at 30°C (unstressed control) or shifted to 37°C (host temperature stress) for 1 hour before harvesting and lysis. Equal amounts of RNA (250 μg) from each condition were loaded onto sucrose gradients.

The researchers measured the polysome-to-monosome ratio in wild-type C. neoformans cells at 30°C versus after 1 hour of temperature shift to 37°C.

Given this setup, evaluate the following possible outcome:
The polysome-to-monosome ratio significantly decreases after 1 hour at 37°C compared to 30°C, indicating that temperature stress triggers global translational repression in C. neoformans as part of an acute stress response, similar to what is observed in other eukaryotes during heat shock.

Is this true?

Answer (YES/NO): YES